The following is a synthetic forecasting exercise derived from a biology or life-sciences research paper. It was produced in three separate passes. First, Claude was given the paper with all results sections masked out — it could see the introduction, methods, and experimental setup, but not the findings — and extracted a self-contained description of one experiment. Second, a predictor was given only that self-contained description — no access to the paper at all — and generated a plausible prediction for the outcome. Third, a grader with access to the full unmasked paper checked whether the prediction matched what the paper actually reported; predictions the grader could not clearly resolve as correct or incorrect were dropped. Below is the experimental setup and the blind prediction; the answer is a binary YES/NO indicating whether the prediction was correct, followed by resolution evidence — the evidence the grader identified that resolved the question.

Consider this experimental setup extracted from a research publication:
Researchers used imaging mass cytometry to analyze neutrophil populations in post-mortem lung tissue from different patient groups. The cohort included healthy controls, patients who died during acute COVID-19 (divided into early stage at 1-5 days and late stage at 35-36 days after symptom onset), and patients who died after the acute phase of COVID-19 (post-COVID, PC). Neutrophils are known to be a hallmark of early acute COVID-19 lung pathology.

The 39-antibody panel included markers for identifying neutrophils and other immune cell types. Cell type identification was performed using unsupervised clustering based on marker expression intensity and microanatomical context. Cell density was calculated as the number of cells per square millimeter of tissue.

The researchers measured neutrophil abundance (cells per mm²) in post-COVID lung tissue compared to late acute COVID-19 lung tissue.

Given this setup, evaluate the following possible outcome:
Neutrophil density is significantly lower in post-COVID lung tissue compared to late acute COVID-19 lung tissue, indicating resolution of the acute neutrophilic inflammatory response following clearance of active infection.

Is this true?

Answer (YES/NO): NO